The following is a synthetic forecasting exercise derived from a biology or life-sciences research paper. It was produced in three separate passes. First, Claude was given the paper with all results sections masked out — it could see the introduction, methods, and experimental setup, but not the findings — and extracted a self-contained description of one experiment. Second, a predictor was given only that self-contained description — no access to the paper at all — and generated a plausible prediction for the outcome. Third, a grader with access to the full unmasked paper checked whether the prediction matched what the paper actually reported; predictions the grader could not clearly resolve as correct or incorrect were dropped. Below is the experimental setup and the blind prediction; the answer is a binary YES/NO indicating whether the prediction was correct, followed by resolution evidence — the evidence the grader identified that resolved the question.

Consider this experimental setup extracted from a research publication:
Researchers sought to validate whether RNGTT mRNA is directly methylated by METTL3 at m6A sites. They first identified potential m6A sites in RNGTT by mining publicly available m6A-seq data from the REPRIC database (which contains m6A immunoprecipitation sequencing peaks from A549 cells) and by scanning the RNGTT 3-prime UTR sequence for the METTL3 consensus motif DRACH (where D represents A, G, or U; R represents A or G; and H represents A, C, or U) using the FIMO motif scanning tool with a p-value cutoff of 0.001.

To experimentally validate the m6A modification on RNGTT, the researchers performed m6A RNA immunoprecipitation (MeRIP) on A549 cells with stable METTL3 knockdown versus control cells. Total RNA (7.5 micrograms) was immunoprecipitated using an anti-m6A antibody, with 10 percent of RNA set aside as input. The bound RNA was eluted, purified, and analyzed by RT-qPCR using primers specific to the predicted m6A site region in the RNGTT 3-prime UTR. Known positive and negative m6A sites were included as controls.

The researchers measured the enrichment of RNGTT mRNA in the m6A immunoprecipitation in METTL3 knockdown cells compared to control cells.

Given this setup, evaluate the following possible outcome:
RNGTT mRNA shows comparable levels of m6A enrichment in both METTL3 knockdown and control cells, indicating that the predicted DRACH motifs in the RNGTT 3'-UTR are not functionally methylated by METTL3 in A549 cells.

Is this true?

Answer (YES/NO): NO